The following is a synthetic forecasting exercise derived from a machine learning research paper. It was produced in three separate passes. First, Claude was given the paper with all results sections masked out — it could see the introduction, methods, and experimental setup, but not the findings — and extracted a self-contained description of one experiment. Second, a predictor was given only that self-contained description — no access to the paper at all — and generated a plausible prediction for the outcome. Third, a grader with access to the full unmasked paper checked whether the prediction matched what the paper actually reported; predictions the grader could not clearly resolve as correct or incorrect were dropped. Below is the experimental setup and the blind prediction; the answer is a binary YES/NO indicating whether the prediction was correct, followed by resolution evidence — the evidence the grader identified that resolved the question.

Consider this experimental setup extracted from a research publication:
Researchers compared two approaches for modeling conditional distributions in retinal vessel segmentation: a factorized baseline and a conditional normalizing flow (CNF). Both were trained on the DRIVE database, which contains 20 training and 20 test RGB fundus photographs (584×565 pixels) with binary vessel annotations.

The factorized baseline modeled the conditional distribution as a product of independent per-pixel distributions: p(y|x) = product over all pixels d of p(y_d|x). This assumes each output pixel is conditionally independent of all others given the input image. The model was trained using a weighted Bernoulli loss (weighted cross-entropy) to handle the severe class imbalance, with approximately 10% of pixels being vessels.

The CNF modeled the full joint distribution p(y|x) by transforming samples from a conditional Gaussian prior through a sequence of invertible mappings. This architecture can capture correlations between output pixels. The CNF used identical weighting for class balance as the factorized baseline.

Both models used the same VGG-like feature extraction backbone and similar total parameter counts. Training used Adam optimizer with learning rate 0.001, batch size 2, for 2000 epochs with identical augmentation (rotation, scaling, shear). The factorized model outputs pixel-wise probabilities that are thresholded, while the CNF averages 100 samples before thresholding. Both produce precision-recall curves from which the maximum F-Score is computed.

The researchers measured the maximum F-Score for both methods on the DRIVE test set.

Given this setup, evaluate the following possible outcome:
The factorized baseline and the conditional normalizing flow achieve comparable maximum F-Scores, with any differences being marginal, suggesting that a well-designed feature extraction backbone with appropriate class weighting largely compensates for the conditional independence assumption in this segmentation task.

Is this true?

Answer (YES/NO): YES